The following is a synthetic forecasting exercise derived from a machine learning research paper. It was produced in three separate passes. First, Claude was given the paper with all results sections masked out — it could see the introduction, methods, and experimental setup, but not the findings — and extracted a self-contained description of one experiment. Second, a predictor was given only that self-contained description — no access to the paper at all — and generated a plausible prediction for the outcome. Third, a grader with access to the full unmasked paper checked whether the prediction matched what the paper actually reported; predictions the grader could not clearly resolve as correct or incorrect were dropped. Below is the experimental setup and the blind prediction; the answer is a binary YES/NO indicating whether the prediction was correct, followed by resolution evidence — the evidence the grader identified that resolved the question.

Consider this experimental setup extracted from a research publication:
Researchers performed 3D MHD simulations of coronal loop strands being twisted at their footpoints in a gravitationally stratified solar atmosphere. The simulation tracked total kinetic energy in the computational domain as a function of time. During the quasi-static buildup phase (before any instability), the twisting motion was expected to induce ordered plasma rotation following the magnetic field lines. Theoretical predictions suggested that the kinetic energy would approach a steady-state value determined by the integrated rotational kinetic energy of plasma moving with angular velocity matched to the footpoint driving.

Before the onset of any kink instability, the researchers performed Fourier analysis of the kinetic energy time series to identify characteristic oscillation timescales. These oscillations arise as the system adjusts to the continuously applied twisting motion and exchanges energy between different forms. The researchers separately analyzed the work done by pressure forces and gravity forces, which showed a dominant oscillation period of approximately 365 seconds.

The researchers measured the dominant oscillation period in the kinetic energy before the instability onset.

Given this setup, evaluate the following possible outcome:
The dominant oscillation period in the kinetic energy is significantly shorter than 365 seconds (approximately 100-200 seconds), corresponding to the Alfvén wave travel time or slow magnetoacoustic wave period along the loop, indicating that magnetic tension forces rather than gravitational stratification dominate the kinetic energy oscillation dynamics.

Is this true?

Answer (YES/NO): YES